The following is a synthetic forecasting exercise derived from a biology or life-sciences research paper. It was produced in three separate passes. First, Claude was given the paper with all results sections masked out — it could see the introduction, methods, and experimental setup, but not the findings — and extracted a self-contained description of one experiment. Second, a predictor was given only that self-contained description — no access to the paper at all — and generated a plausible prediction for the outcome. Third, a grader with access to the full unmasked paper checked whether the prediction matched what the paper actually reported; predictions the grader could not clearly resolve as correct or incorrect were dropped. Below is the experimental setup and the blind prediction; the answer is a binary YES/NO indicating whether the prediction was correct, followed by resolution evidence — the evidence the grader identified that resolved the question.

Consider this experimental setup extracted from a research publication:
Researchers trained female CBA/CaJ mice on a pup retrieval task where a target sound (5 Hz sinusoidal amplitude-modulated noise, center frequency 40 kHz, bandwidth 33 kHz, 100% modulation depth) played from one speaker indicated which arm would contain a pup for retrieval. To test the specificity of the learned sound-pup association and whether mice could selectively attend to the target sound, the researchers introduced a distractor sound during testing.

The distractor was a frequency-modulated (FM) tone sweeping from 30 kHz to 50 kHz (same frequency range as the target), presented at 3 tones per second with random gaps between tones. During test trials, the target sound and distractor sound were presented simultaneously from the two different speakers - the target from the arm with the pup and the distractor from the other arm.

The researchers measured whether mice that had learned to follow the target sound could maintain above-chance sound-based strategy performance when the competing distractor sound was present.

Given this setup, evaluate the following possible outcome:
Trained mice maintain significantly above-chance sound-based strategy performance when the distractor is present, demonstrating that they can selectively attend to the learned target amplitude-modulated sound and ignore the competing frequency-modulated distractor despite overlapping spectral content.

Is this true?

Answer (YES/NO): YES